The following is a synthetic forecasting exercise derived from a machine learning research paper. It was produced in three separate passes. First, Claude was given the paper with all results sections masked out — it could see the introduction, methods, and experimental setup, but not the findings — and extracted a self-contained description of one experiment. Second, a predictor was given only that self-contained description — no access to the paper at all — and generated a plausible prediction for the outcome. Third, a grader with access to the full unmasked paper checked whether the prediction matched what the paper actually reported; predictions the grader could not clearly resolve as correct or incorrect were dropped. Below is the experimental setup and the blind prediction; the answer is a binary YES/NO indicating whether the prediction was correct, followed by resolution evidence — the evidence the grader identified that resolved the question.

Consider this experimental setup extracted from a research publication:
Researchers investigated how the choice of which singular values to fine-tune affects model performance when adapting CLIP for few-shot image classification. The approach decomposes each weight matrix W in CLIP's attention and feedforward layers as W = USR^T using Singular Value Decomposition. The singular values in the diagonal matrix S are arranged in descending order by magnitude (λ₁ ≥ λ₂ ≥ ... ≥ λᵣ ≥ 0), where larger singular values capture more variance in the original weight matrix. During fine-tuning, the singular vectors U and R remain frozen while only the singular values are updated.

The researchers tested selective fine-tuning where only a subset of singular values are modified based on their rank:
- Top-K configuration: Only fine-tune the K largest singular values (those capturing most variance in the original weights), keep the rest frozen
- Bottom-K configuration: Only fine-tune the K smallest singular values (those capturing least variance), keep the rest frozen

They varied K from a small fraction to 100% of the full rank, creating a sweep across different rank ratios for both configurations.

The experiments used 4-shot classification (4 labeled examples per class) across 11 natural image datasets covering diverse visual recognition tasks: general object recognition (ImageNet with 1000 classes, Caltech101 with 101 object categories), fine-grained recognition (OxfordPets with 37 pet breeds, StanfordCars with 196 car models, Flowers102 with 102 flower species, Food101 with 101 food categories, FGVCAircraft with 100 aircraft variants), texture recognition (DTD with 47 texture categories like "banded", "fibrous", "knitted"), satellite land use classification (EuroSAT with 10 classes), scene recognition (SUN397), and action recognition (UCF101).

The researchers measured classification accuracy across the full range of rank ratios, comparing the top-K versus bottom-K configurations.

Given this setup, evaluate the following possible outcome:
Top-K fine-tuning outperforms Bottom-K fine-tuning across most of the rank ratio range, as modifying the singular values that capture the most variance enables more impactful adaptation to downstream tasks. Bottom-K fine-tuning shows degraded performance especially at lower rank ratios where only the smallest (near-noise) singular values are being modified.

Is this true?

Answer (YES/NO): NO